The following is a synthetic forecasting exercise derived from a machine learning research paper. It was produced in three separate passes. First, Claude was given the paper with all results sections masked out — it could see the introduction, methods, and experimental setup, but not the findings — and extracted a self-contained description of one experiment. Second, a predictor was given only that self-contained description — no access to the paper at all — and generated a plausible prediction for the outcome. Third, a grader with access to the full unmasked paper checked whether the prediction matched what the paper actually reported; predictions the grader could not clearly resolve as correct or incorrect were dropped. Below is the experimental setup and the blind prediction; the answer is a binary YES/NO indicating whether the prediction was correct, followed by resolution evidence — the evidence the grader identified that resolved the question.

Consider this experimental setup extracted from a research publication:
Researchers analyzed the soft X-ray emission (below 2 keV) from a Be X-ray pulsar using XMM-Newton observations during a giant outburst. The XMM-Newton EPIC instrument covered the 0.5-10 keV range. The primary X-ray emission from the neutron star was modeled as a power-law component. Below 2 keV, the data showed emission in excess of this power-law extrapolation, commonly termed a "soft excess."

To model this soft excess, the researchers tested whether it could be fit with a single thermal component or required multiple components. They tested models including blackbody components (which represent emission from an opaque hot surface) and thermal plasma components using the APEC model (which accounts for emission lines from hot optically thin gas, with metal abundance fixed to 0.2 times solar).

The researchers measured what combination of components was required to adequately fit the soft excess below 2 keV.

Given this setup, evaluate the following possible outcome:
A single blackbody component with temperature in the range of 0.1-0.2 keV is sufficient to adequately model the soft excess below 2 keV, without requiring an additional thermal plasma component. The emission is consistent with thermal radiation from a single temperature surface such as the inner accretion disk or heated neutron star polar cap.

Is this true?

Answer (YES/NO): NO